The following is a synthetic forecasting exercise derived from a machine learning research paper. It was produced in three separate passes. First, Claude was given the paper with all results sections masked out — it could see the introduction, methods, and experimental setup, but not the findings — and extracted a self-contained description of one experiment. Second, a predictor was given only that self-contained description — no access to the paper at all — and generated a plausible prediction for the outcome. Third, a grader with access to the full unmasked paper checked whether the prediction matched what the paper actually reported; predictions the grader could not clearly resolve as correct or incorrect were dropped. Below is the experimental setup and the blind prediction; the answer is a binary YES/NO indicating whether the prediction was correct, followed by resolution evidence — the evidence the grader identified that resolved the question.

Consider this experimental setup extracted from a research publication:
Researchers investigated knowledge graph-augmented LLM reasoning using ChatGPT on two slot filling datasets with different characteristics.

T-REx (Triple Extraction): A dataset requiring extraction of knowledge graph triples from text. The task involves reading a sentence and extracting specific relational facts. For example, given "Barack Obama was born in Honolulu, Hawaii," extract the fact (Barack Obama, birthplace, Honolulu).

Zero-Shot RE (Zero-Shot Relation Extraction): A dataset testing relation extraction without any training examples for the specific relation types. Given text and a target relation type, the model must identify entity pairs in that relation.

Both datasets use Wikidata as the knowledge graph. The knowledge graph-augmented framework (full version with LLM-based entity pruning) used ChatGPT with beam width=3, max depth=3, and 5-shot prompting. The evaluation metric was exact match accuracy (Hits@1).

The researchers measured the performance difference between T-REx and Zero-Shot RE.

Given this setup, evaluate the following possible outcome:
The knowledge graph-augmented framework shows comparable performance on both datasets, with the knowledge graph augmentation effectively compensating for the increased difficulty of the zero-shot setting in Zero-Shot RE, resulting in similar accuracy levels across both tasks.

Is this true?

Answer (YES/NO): NO